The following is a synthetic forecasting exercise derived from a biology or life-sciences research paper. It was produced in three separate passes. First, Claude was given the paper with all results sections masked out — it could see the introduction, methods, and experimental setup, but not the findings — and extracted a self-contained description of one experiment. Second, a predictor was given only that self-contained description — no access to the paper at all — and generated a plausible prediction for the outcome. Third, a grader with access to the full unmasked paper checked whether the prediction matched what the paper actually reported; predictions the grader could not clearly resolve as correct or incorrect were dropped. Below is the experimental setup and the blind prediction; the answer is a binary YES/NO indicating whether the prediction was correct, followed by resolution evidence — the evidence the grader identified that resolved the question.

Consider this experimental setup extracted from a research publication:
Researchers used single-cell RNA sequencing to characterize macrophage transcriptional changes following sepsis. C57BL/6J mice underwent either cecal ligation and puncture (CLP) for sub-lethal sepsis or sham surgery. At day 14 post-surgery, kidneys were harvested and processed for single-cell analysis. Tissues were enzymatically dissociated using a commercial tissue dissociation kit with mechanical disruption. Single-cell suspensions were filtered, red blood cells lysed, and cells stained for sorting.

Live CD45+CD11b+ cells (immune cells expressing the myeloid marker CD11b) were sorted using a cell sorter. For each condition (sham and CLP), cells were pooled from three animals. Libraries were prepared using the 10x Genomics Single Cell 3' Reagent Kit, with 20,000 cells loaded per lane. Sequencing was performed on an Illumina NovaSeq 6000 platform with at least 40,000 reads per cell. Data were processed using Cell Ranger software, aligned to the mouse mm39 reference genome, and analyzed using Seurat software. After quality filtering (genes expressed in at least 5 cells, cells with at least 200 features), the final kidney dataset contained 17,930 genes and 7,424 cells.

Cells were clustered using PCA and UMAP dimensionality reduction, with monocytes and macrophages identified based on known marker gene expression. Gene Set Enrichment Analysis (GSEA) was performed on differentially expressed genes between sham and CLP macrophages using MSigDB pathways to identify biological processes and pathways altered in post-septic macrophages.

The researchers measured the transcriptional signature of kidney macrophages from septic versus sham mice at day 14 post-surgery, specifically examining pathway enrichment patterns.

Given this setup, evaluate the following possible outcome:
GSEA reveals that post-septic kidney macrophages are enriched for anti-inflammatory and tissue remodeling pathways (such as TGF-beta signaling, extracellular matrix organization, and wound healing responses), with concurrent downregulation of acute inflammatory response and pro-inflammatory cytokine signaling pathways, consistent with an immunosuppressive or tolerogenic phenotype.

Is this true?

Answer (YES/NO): NO